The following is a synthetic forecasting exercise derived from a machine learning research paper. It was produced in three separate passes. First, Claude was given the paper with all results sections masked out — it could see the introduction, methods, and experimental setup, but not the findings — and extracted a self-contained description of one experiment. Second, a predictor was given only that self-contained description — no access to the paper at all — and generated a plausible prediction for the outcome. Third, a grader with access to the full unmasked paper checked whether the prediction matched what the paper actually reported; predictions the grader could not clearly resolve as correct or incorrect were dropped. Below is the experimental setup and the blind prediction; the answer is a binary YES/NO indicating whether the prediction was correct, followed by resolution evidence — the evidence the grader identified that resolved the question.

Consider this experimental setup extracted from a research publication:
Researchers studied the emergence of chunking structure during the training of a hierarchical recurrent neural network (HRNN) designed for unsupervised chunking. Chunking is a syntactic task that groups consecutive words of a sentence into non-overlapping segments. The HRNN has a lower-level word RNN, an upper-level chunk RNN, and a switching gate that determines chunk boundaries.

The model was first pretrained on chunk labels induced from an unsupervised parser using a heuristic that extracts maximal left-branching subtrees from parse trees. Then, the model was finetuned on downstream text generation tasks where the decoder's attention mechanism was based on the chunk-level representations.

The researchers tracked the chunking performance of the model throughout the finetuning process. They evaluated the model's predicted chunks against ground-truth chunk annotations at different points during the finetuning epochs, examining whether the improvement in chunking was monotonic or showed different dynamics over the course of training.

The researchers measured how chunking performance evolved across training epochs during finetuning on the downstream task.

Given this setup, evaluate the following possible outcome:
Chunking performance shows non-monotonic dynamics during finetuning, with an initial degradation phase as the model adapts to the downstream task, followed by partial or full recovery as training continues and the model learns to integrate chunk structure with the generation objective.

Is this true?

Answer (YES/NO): NO